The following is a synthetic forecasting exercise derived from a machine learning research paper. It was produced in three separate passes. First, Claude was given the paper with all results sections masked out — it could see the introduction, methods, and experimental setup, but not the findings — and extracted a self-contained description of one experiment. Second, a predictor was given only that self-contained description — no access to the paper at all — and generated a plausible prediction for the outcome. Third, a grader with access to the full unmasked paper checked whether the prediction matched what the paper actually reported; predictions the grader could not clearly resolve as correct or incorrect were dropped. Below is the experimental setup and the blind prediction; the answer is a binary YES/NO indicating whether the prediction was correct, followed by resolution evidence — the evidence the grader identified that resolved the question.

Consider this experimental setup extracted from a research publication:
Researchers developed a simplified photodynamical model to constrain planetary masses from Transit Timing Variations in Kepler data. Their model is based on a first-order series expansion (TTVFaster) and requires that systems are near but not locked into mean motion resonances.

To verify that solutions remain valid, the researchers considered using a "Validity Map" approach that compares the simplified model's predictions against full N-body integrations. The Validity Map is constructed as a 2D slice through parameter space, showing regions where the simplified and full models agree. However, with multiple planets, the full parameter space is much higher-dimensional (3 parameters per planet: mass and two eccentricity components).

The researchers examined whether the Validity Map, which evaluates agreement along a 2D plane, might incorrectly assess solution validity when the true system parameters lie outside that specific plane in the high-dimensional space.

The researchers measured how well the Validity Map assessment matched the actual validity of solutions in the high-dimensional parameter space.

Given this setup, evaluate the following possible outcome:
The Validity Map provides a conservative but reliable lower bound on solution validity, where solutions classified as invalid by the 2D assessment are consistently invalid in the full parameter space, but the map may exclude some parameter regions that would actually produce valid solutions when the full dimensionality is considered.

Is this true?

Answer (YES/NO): NO